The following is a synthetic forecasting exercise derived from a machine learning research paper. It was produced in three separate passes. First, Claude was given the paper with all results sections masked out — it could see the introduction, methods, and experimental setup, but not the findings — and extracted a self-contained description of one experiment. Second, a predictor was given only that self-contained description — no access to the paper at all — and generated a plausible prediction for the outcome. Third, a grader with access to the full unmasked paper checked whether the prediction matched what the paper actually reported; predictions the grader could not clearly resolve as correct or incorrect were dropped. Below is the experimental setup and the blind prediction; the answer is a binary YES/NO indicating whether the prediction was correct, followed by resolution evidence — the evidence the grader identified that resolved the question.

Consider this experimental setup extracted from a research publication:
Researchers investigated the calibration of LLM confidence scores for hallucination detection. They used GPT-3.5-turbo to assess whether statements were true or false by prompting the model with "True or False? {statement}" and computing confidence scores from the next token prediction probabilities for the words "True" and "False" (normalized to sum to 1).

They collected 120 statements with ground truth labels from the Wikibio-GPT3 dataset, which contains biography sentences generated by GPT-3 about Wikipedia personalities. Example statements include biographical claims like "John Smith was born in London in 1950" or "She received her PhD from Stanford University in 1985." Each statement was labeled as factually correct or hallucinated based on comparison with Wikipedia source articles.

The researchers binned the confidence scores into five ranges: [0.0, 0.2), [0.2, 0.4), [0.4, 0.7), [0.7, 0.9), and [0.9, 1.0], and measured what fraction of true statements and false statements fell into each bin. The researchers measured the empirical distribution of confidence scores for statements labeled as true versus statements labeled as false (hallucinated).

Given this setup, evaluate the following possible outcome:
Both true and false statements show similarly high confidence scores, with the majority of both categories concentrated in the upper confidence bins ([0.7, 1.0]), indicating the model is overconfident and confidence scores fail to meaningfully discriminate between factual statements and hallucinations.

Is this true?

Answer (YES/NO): NO